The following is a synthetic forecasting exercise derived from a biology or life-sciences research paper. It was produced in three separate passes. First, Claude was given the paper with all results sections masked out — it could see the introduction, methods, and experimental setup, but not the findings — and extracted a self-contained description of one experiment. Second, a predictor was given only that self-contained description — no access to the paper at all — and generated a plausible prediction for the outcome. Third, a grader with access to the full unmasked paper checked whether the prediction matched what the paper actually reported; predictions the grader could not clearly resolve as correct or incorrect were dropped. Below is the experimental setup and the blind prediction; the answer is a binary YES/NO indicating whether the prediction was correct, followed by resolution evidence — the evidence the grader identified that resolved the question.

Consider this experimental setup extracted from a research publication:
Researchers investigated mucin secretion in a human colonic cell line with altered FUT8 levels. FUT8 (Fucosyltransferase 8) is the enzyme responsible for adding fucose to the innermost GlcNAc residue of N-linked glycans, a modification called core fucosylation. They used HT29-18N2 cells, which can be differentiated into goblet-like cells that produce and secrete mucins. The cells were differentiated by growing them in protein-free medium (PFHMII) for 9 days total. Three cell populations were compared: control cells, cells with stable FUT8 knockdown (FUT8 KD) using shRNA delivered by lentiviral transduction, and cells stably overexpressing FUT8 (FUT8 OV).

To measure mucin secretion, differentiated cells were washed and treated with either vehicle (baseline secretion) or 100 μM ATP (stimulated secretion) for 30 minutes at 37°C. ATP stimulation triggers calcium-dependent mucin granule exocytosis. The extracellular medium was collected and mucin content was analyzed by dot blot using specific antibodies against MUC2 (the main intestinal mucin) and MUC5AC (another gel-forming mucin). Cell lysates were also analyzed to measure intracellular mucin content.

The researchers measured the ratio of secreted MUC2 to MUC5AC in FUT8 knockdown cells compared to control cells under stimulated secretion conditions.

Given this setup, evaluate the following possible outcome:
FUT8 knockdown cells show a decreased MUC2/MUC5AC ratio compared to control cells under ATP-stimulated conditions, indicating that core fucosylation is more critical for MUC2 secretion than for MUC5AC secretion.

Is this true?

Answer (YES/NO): YES